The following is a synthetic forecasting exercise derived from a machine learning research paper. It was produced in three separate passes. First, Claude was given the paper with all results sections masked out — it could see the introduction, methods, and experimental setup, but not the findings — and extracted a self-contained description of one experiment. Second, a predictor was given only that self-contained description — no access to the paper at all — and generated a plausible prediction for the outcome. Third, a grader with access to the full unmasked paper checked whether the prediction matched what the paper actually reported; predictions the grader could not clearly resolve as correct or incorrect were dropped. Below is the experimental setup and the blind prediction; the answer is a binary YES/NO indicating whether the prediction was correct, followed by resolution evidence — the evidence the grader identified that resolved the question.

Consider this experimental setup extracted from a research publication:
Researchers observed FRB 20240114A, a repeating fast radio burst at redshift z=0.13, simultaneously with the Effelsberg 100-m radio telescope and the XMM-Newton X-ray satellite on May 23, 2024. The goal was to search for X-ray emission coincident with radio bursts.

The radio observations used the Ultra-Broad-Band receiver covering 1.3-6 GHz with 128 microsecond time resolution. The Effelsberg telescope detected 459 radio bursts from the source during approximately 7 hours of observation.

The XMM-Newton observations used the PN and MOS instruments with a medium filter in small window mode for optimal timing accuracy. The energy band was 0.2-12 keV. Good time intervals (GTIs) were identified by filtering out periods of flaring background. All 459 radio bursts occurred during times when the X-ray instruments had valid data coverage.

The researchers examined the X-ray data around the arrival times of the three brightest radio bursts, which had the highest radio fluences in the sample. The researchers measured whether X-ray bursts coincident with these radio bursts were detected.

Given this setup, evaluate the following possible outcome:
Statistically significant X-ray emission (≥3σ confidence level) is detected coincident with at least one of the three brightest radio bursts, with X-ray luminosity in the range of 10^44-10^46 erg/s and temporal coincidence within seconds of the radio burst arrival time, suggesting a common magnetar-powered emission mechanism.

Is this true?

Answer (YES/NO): NO